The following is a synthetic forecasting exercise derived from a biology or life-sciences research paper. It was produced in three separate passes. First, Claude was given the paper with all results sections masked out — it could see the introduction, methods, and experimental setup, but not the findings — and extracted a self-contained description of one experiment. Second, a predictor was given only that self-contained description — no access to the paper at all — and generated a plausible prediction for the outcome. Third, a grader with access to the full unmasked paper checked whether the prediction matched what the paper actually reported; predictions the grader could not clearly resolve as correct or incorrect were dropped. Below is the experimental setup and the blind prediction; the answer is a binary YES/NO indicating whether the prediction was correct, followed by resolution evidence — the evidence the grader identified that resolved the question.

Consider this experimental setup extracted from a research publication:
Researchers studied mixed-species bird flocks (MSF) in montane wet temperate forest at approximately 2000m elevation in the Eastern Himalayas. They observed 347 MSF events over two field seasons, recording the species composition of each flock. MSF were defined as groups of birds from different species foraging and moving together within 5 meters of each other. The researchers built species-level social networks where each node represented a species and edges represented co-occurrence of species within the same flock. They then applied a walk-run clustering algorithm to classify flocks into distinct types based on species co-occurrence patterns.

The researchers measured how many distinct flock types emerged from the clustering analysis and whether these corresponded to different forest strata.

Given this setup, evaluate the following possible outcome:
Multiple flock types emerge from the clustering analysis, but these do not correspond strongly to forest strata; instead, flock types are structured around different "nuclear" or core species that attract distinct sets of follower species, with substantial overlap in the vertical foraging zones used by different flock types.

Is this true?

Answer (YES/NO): NO